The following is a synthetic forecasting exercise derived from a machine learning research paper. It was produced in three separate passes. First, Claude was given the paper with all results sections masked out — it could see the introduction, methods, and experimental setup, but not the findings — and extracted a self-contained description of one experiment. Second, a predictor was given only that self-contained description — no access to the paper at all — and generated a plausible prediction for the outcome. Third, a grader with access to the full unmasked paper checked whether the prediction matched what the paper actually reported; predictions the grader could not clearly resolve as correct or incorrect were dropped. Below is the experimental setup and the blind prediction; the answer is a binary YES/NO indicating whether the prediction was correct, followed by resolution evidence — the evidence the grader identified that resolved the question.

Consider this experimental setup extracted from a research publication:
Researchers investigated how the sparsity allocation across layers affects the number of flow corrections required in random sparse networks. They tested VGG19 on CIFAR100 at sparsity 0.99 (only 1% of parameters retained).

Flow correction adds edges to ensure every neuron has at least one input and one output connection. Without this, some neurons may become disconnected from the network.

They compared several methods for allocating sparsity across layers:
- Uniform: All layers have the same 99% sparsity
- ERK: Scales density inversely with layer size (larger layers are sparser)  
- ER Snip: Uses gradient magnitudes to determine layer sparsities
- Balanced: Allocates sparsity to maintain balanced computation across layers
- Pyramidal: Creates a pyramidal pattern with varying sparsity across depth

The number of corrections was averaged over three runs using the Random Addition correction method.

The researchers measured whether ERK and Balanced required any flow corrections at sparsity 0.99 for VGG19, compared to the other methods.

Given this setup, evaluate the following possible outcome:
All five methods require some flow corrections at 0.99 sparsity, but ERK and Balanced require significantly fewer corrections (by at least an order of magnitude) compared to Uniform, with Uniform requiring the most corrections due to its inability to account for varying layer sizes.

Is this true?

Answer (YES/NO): NO